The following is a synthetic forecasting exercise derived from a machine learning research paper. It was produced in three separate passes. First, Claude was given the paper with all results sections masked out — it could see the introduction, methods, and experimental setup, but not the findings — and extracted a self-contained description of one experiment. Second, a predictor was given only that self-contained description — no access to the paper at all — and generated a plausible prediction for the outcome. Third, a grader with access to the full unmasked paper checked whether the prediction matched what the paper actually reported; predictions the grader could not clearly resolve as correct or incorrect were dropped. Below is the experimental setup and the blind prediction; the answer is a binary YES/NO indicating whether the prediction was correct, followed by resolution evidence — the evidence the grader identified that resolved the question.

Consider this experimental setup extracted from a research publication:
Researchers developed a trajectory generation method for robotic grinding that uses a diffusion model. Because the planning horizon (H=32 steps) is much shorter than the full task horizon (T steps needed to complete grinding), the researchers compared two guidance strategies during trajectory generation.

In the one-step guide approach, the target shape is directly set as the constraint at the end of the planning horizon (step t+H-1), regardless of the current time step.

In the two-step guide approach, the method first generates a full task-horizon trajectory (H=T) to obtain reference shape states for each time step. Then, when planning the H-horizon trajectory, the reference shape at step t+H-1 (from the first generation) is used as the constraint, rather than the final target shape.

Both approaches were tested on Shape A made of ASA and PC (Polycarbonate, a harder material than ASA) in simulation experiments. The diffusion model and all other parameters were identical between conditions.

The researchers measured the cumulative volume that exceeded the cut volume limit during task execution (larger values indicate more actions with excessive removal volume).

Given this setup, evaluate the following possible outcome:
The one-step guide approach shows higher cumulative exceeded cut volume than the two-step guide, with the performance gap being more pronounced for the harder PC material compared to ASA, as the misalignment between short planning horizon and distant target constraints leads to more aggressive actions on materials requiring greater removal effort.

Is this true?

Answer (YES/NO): YES